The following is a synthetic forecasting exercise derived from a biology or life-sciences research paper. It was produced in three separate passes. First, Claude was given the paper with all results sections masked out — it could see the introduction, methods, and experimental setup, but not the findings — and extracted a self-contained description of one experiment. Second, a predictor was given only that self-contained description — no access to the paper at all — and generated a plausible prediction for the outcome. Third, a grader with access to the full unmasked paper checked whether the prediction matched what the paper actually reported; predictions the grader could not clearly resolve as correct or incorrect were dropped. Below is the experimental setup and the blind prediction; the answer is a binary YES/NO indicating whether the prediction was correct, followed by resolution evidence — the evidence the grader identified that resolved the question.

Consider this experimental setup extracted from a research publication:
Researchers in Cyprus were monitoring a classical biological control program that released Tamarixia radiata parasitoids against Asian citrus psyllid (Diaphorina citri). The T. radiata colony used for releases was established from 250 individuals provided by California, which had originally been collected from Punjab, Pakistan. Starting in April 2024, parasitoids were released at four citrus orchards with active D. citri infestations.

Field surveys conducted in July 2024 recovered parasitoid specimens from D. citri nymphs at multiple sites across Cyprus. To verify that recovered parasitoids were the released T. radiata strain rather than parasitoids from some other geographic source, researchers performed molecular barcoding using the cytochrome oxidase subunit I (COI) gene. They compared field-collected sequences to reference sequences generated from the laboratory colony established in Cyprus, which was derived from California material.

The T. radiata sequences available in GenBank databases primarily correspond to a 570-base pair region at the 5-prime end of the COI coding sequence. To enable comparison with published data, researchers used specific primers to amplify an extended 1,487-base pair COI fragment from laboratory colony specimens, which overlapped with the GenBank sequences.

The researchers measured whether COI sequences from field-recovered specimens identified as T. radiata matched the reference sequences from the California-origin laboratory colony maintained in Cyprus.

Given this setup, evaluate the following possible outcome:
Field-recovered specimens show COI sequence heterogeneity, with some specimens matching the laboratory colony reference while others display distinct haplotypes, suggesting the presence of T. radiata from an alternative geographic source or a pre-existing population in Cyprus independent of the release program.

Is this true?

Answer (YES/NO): NO